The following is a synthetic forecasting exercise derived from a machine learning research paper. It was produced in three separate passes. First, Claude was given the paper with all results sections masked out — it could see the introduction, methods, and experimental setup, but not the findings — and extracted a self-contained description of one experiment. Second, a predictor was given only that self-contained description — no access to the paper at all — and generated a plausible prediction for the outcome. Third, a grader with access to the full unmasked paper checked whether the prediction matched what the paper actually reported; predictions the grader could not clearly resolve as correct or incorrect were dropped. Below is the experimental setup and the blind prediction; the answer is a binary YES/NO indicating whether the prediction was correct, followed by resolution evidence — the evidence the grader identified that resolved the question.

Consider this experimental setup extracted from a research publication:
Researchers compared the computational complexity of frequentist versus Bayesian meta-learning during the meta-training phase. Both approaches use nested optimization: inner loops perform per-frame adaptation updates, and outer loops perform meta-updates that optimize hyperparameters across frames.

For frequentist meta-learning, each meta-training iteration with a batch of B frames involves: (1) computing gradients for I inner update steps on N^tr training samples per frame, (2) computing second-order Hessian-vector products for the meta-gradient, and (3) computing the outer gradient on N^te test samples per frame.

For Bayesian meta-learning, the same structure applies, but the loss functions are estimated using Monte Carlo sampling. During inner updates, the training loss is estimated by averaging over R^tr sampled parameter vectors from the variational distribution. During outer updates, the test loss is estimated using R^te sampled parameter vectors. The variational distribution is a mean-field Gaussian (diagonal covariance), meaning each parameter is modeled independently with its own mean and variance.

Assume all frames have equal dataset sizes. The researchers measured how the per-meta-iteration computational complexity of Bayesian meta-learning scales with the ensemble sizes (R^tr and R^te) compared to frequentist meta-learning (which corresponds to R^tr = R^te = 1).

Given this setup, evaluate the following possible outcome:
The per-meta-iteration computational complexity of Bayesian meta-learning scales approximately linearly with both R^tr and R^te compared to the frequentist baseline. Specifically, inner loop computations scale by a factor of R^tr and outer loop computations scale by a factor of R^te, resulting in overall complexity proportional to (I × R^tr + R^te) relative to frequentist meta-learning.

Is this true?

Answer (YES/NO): NO